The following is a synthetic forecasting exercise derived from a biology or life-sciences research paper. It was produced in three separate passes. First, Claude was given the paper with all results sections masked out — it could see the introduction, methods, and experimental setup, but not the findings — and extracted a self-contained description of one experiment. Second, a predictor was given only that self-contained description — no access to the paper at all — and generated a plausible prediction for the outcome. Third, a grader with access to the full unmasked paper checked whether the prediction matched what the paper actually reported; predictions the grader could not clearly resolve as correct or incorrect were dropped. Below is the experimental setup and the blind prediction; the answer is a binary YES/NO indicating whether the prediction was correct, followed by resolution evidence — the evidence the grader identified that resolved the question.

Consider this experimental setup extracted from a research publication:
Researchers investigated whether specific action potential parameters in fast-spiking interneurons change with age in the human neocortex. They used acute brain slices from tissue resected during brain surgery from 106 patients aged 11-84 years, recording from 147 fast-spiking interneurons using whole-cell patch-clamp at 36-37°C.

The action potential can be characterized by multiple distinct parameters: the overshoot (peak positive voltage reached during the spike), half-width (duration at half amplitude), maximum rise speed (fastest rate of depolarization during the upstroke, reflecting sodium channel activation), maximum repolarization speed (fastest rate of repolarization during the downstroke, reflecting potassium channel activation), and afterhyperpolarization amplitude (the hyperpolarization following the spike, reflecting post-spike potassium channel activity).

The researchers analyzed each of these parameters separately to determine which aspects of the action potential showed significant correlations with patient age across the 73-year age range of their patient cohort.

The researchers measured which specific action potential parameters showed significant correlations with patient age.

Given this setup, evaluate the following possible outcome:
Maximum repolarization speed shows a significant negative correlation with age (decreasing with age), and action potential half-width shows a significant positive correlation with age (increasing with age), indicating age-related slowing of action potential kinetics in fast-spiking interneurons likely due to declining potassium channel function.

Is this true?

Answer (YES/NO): NO